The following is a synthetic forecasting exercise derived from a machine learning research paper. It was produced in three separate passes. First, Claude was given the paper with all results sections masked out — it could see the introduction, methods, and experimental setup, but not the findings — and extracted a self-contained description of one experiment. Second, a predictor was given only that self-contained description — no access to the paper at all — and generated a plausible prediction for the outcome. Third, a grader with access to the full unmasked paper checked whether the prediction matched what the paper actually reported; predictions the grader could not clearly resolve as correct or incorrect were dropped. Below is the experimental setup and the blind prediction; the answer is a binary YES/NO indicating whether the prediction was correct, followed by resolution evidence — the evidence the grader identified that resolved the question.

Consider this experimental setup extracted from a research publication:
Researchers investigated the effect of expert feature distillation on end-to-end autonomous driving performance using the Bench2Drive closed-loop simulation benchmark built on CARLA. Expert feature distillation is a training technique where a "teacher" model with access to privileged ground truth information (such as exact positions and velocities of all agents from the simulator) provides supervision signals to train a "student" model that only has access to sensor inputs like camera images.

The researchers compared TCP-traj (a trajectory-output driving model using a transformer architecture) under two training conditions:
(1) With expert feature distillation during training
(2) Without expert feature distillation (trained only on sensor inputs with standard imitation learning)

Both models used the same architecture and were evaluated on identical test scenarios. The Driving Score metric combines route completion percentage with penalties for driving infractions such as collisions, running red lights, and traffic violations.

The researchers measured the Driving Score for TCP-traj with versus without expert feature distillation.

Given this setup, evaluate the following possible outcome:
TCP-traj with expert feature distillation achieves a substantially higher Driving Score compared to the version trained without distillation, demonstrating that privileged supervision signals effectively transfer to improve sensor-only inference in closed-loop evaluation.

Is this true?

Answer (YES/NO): YES